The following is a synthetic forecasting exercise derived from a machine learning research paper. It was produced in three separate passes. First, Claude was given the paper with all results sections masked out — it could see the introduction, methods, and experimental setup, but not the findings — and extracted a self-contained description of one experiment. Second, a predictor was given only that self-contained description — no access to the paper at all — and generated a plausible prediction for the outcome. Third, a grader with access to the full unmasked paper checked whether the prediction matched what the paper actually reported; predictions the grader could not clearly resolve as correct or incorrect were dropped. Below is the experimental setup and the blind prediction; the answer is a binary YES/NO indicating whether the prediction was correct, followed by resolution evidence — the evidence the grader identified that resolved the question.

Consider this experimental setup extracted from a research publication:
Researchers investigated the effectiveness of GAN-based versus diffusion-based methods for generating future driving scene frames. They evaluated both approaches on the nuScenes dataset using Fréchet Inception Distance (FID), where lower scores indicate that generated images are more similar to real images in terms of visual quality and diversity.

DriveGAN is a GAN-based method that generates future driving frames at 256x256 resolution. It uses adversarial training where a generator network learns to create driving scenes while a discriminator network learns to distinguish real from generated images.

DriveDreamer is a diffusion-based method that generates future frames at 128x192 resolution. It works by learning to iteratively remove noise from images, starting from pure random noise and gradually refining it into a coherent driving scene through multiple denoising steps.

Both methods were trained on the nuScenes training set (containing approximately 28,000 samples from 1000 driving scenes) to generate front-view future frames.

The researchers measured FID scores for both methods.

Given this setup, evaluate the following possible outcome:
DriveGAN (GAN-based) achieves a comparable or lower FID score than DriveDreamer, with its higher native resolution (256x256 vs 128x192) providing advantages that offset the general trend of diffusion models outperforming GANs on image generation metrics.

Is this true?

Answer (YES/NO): NO